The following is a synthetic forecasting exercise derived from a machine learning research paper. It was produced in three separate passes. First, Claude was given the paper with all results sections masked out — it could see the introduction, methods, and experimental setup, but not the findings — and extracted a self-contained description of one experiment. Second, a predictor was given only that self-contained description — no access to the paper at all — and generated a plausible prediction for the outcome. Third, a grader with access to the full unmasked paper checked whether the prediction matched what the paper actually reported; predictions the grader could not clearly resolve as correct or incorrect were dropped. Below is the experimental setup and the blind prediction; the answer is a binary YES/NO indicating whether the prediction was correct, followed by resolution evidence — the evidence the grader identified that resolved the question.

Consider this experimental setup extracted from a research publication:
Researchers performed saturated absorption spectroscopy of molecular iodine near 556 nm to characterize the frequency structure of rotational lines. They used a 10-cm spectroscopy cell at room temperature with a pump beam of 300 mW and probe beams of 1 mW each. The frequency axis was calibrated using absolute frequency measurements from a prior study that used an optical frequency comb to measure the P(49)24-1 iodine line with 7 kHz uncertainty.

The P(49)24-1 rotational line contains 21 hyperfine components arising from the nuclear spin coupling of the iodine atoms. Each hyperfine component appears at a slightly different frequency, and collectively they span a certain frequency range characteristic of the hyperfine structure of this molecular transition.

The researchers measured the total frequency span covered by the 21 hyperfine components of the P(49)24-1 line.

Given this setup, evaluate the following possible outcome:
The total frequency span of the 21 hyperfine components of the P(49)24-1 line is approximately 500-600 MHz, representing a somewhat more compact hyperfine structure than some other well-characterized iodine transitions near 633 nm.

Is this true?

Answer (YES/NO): NO